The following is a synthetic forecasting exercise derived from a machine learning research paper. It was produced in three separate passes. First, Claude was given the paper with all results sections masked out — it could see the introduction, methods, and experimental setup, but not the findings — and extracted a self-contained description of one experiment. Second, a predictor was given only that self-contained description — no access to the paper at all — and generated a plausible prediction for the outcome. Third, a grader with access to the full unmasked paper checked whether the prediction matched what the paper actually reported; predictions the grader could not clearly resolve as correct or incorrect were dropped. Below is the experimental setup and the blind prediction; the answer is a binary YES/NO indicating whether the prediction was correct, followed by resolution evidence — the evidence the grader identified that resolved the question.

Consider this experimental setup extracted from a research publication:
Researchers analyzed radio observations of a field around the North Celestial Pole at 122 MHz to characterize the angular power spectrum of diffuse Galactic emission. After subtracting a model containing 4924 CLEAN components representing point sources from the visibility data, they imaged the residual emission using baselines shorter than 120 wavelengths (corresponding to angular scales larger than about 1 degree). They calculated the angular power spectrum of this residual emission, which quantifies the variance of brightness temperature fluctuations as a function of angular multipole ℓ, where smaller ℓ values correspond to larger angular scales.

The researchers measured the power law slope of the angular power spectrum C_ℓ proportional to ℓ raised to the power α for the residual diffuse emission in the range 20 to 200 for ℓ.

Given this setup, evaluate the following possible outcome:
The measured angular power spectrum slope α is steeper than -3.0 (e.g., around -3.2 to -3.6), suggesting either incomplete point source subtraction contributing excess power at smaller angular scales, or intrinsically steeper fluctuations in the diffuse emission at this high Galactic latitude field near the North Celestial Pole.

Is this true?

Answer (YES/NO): NO